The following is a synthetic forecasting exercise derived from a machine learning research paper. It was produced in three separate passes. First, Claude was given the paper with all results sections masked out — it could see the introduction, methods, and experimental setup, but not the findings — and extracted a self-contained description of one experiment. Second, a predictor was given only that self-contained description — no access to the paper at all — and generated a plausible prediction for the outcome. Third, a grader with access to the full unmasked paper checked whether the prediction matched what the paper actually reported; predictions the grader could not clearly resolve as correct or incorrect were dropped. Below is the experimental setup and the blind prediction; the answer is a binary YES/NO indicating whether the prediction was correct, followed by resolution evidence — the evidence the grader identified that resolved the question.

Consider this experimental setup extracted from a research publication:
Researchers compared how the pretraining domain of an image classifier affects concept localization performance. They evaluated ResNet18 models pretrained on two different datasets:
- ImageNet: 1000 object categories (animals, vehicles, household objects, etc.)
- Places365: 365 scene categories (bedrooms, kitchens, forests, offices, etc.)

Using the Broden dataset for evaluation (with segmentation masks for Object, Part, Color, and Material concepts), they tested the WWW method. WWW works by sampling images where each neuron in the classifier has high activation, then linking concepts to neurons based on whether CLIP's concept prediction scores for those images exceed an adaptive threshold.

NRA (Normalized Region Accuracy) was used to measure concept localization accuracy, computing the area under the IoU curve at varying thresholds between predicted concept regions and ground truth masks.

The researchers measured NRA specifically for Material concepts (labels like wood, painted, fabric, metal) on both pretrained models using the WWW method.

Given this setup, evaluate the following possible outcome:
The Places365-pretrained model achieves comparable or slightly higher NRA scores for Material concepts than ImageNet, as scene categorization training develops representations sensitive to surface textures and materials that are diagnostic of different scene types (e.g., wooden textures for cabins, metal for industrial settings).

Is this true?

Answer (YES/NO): NO